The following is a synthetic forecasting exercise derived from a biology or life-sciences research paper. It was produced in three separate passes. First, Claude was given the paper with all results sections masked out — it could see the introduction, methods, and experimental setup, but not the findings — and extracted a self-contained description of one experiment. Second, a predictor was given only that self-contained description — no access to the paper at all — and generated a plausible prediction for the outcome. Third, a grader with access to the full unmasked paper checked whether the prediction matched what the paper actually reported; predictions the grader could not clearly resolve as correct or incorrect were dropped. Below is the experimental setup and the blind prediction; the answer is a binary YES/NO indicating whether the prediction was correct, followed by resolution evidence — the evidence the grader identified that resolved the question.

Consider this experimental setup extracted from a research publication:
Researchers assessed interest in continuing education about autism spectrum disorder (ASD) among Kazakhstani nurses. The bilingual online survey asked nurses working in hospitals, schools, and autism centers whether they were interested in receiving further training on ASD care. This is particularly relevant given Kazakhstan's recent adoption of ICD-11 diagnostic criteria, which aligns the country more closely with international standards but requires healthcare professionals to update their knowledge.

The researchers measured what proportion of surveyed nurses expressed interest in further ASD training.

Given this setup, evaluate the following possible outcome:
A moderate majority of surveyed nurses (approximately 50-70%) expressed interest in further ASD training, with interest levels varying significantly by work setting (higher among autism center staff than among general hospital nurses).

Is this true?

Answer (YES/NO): NO